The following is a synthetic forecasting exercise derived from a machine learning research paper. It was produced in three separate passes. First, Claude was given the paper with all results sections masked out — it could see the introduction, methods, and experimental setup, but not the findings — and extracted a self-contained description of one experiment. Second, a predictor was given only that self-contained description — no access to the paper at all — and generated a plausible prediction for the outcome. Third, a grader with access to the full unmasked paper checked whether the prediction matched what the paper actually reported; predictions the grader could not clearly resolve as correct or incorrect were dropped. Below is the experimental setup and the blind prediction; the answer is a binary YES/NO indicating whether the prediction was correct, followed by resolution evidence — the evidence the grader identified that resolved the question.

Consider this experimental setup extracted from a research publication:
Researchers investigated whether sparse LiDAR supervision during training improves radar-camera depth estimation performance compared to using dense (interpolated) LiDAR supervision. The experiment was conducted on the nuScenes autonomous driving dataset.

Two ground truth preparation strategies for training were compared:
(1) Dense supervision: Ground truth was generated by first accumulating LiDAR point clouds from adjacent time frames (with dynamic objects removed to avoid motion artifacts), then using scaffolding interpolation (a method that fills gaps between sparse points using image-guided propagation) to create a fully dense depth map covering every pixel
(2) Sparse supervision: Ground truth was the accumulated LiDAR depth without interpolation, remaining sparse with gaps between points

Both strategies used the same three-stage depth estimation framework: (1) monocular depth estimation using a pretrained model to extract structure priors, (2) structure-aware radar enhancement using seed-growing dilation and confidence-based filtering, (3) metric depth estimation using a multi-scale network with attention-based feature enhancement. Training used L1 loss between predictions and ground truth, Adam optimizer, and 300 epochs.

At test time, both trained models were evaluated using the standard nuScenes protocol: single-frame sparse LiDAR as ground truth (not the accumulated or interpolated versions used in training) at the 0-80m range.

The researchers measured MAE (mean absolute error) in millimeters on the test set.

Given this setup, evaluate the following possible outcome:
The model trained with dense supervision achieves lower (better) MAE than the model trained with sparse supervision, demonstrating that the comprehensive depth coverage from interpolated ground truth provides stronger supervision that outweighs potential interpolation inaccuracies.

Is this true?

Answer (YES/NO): NO